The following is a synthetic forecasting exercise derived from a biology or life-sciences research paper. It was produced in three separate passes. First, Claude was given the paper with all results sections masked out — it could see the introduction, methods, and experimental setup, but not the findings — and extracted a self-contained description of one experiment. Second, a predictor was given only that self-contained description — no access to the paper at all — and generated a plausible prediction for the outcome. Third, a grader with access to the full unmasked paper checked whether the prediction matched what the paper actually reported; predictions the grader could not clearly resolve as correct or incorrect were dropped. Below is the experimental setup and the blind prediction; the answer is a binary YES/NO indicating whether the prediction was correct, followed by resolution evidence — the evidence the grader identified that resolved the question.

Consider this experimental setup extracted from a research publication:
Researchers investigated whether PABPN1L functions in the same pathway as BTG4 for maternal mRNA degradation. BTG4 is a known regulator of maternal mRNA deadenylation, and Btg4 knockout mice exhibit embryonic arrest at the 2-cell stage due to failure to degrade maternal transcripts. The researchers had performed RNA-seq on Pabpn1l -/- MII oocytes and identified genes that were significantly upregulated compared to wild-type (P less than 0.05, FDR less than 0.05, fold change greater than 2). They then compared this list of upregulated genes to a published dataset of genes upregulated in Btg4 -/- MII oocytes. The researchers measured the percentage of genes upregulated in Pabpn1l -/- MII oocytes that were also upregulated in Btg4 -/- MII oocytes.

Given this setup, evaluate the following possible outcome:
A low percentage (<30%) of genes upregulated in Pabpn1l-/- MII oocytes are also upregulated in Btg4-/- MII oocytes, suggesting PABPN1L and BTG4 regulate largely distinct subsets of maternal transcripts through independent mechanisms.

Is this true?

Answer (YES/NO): NO